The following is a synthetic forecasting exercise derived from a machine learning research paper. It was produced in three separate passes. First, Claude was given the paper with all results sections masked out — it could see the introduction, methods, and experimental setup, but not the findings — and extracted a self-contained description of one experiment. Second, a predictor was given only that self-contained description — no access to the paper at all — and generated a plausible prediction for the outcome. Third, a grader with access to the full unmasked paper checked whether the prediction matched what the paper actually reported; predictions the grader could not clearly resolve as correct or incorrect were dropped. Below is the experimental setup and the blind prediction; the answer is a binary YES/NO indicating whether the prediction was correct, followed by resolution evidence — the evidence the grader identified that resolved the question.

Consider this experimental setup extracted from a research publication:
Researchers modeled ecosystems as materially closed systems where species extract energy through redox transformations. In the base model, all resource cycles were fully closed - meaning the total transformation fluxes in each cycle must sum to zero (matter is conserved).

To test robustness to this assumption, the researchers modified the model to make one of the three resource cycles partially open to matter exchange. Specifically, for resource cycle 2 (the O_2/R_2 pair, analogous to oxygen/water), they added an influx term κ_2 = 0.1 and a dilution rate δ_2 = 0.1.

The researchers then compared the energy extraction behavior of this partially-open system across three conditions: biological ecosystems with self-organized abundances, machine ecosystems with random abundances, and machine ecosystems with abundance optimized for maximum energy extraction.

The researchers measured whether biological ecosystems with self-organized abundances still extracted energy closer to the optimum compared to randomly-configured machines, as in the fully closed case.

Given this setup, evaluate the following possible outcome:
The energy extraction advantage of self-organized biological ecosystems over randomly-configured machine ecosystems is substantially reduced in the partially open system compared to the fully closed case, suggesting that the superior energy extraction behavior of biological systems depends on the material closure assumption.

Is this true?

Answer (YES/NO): NO